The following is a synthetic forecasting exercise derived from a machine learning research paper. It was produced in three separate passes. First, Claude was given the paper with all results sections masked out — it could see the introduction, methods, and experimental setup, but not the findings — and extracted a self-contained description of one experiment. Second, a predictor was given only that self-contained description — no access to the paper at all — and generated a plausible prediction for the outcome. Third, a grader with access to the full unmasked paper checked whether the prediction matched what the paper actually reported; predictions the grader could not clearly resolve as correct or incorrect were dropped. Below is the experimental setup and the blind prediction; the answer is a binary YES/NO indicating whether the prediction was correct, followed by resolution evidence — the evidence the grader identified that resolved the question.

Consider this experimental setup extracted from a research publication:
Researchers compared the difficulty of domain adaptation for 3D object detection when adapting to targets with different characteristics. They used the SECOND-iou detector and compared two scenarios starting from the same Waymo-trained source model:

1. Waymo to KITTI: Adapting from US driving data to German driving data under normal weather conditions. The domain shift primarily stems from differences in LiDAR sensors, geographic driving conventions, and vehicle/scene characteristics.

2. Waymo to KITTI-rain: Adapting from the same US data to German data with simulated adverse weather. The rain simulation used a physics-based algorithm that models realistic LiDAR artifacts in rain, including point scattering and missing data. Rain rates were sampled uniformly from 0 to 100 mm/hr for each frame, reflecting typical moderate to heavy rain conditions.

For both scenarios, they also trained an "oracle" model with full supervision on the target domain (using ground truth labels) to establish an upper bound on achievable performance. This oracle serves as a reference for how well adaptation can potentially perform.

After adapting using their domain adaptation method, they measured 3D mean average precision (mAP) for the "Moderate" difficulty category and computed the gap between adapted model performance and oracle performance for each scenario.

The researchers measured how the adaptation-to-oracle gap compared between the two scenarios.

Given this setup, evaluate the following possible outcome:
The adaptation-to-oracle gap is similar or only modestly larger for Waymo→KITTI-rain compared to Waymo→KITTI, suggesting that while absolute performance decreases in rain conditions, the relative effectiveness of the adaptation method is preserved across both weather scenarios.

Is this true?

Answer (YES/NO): NO